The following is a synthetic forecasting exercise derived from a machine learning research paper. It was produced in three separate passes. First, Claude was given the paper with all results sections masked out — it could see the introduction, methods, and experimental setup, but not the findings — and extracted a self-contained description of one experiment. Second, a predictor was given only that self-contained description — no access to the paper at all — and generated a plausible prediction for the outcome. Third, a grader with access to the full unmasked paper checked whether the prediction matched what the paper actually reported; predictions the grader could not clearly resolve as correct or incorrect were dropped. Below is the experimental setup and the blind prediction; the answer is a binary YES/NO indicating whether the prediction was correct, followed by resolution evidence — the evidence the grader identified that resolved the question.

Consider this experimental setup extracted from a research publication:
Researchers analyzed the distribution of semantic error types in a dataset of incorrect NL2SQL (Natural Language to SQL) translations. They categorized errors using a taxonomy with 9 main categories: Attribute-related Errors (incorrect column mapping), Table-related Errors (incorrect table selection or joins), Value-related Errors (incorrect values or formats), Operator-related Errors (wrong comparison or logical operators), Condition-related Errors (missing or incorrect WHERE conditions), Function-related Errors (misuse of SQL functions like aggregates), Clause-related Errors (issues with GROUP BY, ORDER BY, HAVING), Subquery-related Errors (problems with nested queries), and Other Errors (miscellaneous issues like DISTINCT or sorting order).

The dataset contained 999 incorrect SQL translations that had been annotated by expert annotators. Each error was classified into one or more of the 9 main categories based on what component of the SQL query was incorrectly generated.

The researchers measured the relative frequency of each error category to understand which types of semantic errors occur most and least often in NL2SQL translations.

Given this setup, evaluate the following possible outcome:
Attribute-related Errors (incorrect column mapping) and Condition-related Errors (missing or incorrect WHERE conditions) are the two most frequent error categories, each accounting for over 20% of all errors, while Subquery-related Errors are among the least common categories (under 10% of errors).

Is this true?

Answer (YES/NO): NO